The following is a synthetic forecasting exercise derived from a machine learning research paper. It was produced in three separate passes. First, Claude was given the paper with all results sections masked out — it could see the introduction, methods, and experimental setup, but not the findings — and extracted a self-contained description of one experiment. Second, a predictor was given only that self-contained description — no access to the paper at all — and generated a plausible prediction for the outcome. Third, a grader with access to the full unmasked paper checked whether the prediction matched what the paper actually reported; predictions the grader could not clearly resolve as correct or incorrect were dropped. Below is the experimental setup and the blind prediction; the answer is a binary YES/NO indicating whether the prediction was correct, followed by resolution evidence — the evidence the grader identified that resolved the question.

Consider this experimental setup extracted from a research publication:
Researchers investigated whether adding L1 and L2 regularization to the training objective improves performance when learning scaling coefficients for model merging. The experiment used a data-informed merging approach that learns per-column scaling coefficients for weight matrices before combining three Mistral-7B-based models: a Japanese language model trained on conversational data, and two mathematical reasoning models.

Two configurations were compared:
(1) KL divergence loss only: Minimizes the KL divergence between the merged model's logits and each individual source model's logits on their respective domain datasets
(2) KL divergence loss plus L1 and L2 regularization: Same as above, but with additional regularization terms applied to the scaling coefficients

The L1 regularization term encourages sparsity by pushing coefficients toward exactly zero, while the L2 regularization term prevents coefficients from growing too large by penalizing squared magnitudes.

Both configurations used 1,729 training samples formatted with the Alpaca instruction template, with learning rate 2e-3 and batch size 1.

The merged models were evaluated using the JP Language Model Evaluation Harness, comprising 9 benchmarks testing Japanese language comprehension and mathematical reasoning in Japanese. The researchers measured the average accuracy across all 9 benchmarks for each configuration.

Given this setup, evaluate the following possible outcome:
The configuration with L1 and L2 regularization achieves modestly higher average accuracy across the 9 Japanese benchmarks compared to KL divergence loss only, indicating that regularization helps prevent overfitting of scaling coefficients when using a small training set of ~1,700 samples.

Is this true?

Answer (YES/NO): NO